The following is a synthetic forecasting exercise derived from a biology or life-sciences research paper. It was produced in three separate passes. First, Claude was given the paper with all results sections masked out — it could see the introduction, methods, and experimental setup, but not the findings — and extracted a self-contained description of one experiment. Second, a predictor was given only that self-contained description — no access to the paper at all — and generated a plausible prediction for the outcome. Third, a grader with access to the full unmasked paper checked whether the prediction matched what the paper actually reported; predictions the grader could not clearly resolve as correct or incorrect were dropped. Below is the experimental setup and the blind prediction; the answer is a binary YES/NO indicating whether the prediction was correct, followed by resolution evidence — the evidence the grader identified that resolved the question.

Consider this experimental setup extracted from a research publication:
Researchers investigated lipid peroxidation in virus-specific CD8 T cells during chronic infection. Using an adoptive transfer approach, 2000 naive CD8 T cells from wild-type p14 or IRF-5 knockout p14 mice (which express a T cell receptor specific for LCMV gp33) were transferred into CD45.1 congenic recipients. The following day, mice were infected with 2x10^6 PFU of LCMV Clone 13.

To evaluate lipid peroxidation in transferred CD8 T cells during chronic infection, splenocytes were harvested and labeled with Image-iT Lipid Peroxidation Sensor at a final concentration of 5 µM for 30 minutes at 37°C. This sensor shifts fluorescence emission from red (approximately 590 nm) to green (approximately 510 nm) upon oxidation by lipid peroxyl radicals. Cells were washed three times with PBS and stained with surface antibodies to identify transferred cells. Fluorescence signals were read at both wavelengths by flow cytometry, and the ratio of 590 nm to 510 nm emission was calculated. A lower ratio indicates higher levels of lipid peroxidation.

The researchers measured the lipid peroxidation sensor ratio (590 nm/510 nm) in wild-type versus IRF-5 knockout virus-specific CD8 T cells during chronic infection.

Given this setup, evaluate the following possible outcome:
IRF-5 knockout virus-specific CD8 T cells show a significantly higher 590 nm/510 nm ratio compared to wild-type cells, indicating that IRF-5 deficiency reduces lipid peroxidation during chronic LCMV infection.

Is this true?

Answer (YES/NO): NO